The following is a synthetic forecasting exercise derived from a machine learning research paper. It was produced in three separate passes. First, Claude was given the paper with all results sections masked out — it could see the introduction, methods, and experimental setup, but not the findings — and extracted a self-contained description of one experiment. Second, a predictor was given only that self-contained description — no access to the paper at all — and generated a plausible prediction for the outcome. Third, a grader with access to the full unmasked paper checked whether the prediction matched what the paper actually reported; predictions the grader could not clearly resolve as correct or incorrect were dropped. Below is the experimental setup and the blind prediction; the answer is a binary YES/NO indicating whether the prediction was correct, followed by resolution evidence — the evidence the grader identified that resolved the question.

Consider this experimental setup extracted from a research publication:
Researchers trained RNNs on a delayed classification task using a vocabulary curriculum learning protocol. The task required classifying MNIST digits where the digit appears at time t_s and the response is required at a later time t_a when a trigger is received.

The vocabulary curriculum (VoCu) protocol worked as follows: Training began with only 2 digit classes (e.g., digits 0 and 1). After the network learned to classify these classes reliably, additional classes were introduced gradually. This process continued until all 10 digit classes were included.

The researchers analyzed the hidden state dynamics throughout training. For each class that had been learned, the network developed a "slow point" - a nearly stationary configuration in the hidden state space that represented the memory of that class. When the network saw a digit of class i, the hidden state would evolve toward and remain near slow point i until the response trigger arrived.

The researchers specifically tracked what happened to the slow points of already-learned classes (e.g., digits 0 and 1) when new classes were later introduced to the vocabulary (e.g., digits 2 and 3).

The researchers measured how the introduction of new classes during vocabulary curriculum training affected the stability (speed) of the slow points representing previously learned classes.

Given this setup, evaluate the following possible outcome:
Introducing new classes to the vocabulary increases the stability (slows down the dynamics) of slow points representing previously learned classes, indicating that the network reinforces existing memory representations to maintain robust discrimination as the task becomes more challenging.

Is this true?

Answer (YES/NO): NO